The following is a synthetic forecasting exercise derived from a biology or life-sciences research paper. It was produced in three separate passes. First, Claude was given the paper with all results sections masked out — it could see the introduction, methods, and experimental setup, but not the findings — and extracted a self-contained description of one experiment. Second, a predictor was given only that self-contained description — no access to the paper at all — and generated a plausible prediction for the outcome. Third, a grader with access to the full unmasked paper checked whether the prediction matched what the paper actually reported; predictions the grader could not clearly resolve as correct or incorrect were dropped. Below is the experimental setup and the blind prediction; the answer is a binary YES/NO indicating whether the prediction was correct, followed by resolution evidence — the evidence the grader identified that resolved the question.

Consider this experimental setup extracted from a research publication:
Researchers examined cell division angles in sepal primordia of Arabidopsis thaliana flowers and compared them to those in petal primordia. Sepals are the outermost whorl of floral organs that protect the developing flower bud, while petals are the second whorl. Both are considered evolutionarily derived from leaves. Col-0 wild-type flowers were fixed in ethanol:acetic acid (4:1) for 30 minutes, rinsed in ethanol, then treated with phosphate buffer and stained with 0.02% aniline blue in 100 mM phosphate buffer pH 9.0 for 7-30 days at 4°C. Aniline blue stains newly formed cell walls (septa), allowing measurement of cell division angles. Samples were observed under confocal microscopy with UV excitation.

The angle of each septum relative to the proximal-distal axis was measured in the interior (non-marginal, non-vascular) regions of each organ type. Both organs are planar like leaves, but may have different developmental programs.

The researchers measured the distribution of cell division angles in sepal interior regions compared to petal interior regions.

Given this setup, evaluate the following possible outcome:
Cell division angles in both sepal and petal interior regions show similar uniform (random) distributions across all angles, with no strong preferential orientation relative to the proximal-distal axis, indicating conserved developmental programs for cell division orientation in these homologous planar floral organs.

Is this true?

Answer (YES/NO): NO